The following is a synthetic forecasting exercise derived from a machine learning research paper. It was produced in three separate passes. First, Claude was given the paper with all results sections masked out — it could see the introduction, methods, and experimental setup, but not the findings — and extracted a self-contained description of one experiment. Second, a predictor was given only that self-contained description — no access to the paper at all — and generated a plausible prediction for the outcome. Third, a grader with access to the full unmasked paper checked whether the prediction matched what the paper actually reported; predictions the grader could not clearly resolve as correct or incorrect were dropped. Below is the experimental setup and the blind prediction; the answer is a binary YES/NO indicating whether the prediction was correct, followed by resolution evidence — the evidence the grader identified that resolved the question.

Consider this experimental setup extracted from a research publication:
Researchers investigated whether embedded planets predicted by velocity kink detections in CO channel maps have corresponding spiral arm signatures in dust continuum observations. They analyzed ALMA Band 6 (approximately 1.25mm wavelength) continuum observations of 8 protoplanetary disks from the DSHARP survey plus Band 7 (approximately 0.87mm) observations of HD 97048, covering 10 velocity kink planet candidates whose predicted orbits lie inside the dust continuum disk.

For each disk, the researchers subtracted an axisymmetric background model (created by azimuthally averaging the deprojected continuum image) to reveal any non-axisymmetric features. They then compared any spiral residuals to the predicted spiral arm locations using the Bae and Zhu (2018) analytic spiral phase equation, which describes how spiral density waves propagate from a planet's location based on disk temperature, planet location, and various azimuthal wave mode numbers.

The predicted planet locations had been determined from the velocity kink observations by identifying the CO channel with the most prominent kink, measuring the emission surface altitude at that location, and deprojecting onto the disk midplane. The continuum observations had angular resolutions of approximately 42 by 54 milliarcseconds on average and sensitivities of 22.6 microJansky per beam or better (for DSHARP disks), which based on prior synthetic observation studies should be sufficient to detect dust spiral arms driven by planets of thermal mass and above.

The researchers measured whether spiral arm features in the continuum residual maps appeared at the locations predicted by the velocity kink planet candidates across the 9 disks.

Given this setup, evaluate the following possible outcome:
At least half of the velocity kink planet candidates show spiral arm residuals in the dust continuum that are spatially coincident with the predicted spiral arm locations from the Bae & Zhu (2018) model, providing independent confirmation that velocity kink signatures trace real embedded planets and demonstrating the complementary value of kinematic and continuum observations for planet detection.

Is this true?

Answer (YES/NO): NO